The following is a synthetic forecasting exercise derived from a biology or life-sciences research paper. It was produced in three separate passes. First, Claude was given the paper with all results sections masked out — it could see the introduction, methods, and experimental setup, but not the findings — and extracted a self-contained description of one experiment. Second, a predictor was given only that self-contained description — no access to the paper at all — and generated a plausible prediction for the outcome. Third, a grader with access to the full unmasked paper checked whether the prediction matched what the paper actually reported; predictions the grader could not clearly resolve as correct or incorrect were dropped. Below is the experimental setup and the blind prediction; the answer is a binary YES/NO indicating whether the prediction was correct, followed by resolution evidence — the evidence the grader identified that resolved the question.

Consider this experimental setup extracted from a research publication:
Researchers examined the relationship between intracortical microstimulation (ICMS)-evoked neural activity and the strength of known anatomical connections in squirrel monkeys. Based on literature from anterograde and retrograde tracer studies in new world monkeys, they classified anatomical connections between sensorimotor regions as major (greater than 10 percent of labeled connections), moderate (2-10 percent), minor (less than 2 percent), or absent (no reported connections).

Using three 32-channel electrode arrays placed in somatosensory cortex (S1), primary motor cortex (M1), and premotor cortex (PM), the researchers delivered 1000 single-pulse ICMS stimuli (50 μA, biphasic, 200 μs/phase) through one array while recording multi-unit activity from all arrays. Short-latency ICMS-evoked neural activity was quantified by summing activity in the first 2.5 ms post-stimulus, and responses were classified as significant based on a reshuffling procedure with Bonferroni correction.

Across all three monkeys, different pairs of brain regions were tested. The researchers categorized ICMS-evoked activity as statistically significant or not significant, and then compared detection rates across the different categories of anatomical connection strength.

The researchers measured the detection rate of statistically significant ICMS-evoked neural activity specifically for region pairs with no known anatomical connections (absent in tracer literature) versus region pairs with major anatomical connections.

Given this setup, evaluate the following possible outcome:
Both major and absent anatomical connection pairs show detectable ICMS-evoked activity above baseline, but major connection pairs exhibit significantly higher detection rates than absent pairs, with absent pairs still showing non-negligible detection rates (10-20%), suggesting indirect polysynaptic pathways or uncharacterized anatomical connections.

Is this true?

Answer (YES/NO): NO